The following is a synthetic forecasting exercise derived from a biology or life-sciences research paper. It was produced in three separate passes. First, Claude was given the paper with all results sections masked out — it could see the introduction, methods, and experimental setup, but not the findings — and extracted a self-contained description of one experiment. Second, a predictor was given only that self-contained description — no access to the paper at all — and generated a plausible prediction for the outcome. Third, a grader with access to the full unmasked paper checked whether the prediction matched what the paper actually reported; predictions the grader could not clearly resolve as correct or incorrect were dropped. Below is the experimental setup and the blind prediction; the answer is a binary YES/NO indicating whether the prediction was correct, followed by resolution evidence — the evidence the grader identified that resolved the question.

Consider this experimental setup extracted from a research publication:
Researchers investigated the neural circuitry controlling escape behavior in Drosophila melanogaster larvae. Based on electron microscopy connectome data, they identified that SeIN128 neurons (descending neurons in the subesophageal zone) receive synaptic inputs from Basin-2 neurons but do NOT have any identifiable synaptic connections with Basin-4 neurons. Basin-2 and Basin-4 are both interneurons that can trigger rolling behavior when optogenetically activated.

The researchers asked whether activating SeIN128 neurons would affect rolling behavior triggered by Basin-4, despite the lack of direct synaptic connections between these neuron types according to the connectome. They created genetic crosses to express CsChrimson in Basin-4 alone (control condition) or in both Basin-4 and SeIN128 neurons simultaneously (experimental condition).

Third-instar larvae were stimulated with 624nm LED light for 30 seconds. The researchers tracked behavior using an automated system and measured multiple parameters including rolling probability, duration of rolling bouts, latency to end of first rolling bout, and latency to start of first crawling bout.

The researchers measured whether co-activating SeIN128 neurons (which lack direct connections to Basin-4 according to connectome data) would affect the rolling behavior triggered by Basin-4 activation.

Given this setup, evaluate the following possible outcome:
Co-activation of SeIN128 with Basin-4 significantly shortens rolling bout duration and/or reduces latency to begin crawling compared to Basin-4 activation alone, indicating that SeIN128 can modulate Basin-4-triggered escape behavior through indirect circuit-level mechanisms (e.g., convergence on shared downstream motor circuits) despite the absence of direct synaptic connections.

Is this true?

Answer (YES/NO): YES